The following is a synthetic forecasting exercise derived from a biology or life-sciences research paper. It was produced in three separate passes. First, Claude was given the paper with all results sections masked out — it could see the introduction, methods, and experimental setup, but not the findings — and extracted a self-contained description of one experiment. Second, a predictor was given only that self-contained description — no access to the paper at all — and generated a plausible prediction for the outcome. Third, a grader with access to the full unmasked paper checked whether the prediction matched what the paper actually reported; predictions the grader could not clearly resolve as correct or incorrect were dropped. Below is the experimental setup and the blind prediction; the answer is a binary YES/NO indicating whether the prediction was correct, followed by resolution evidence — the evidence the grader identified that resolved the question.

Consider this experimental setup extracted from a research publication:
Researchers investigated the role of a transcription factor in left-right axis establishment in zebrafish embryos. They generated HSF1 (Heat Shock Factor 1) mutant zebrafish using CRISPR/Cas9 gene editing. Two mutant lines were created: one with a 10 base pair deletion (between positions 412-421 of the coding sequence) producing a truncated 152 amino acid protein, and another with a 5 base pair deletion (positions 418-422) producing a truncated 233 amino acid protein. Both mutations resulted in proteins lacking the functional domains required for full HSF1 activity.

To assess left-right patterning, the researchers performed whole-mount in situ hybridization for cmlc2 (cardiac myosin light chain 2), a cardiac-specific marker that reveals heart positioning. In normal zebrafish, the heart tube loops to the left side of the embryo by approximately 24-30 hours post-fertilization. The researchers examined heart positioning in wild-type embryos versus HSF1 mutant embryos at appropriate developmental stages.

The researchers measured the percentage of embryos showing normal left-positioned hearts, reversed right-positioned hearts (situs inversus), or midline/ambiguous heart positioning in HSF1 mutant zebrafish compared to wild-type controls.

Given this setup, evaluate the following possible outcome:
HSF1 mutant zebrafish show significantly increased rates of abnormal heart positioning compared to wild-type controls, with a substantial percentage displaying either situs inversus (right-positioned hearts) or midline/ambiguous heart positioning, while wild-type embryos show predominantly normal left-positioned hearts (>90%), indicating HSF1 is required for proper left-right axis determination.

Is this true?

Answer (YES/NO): YES